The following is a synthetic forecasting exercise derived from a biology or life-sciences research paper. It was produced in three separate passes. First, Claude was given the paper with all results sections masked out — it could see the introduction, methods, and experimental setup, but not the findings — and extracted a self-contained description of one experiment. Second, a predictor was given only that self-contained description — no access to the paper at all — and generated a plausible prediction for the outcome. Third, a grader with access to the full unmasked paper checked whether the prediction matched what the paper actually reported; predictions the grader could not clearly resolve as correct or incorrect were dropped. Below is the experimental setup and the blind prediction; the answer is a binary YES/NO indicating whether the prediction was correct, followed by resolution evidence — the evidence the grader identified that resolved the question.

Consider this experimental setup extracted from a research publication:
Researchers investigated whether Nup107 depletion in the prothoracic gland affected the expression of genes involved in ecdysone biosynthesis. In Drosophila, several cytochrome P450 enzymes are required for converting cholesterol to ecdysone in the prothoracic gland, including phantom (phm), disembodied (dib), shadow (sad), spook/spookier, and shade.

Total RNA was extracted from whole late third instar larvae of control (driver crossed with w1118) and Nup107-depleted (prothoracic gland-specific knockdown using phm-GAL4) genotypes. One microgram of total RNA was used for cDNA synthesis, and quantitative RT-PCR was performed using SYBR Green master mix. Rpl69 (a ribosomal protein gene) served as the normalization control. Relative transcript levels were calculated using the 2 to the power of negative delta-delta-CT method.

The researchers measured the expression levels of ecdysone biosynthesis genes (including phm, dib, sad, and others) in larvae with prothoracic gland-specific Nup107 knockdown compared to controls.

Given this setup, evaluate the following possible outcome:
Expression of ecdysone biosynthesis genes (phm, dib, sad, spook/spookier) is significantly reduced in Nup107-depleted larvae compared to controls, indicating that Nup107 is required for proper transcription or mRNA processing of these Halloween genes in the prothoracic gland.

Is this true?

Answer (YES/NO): YES